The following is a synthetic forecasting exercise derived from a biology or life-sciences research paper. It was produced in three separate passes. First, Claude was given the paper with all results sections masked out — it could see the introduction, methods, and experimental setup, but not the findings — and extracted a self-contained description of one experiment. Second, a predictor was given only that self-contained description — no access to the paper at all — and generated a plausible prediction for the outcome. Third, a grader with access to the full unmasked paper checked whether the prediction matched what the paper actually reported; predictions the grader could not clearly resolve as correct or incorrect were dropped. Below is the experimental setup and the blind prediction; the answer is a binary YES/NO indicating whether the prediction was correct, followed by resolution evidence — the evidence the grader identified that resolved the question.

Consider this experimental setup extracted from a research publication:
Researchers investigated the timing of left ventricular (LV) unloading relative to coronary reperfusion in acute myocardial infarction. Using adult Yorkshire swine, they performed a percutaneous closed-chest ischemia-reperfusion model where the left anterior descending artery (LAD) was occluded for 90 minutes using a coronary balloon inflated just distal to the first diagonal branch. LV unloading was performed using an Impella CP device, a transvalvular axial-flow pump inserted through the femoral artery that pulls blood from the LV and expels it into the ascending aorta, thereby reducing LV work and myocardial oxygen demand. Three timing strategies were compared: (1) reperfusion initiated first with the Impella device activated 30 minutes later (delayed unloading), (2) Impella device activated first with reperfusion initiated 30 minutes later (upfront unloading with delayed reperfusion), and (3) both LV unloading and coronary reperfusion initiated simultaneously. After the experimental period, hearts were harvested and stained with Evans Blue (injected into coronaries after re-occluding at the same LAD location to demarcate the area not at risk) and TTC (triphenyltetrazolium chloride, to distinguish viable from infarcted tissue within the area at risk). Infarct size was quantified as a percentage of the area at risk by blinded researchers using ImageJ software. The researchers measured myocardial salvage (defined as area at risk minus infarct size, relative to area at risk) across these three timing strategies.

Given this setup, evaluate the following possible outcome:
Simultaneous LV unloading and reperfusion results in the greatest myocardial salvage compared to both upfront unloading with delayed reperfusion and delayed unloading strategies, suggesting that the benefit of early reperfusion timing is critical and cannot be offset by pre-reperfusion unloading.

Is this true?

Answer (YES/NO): YES